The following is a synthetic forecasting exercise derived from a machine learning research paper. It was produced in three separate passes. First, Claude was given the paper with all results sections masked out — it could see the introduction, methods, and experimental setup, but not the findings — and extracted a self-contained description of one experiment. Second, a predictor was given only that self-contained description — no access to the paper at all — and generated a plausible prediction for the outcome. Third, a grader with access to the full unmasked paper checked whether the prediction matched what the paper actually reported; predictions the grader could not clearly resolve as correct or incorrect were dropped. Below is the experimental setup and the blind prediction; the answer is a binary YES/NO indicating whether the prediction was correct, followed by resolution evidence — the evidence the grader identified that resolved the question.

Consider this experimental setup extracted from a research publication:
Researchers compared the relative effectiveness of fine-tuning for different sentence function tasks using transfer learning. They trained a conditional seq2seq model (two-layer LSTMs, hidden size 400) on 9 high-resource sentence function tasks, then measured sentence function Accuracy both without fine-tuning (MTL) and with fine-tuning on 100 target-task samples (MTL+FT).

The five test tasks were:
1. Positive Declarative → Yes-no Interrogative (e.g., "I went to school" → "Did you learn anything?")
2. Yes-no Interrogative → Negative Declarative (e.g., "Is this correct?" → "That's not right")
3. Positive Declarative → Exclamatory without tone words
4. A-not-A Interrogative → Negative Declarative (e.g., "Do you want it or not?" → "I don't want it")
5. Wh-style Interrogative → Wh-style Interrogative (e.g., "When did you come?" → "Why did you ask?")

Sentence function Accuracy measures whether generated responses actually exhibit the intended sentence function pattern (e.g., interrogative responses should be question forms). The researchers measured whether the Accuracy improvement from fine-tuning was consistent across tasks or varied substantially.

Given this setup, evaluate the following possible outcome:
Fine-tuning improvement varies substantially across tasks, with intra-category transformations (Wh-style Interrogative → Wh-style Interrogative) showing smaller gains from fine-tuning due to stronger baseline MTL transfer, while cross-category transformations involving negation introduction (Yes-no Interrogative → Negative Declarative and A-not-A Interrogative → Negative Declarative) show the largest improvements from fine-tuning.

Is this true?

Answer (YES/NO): NO